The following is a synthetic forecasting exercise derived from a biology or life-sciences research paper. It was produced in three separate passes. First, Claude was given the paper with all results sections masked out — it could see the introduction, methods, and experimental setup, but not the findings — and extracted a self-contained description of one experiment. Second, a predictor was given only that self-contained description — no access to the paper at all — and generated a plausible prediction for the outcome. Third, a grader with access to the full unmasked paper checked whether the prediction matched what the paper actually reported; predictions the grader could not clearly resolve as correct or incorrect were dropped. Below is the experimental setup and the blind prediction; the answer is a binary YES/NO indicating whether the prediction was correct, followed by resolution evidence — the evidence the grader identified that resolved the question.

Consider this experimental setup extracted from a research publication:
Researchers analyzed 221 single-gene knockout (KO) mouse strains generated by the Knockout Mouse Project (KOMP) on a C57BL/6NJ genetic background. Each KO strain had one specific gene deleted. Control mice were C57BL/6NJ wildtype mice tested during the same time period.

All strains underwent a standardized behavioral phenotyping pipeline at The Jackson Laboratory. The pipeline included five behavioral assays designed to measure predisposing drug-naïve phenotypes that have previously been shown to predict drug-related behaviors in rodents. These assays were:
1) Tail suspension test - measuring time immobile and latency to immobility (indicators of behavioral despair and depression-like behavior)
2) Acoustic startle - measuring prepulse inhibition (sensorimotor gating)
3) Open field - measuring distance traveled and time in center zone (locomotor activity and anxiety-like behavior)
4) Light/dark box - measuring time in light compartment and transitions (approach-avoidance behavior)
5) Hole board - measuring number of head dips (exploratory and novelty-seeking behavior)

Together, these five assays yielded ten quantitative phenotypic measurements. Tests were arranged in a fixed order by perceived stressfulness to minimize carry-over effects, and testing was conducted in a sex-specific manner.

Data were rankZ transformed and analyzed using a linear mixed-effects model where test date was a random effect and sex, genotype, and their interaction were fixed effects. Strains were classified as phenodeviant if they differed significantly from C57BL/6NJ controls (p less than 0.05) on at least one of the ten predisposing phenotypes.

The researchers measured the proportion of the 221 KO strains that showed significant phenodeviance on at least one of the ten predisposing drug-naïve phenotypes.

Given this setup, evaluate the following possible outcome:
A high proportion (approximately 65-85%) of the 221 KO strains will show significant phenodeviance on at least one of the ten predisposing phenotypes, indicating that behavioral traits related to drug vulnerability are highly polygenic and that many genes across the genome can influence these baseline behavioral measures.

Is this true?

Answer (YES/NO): YES